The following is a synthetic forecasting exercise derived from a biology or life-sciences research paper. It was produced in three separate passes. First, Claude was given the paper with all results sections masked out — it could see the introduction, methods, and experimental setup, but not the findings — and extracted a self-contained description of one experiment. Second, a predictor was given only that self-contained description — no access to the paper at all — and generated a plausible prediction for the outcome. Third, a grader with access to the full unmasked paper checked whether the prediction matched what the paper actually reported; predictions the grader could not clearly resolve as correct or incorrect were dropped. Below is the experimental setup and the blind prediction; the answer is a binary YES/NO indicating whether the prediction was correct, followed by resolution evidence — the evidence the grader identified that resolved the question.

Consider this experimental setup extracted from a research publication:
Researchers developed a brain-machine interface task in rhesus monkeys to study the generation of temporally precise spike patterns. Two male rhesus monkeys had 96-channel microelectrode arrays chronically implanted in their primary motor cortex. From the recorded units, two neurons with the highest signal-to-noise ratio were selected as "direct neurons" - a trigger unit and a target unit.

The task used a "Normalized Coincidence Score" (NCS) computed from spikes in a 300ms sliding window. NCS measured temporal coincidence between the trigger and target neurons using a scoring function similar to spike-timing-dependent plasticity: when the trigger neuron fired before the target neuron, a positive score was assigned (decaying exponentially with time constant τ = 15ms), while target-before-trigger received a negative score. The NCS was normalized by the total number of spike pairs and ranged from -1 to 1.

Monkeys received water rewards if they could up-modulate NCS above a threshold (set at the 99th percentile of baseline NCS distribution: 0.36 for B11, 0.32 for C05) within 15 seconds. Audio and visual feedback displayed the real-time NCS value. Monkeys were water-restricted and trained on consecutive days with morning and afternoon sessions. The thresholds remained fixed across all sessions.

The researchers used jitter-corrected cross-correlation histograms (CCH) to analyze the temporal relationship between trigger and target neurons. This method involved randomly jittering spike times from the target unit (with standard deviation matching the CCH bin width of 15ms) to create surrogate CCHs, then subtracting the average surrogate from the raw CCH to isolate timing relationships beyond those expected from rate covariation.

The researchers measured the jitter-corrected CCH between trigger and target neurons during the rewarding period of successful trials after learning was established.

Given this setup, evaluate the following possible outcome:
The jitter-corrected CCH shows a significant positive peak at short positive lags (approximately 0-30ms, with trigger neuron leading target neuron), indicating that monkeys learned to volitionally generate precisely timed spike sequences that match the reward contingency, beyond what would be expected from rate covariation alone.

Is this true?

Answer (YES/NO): YES